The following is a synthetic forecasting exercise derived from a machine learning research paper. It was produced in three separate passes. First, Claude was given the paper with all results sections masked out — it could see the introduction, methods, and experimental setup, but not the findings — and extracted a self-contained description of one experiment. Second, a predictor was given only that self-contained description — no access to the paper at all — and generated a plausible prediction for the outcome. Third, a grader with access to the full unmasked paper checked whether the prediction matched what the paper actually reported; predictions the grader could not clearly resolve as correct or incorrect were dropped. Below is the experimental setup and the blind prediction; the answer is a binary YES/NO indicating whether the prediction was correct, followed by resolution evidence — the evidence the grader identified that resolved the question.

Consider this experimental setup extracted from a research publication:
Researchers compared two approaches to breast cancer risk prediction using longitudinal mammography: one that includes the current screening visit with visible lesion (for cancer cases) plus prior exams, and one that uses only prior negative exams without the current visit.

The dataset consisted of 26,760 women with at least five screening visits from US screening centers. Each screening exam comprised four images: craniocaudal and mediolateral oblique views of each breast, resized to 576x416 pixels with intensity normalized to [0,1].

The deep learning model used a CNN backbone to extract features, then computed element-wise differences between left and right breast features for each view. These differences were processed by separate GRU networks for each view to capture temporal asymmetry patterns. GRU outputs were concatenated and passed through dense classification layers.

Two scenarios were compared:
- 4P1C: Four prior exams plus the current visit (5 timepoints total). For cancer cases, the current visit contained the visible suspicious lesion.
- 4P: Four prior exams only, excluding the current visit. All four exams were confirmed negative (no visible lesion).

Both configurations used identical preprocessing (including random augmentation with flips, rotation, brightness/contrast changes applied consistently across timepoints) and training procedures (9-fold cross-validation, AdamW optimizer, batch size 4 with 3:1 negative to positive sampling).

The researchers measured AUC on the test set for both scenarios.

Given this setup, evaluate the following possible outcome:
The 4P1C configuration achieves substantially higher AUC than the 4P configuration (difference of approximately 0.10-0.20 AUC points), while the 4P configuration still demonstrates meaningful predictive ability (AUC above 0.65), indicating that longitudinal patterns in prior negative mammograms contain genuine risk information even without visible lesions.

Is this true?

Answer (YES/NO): YES